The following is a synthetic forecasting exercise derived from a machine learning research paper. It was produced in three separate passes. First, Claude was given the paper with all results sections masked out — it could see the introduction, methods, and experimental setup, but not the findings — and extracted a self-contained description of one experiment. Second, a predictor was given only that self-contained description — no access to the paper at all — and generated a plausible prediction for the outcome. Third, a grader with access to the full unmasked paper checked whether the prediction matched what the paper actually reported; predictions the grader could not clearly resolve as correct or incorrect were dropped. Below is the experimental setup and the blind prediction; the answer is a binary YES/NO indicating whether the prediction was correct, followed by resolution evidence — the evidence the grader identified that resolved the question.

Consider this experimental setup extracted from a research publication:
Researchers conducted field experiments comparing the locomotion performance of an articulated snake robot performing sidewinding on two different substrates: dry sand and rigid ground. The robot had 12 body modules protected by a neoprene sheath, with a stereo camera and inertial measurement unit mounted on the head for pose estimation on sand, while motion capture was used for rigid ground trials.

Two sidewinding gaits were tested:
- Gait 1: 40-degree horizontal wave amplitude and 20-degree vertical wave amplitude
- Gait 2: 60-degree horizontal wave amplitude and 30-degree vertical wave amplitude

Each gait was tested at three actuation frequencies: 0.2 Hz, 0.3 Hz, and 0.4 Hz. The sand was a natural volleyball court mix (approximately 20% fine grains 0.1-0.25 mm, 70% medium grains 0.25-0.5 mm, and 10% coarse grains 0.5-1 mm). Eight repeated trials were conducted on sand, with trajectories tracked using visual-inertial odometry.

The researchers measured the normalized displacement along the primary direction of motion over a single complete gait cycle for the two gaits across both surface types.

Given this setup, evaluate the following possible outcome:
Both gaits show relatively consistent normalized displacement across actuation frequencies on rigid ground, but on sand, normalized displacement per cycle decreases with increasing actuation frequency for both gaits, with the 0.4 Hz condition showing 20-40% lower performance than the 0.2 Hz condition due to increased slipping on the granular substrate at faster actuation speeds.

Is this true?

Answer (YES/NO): NO